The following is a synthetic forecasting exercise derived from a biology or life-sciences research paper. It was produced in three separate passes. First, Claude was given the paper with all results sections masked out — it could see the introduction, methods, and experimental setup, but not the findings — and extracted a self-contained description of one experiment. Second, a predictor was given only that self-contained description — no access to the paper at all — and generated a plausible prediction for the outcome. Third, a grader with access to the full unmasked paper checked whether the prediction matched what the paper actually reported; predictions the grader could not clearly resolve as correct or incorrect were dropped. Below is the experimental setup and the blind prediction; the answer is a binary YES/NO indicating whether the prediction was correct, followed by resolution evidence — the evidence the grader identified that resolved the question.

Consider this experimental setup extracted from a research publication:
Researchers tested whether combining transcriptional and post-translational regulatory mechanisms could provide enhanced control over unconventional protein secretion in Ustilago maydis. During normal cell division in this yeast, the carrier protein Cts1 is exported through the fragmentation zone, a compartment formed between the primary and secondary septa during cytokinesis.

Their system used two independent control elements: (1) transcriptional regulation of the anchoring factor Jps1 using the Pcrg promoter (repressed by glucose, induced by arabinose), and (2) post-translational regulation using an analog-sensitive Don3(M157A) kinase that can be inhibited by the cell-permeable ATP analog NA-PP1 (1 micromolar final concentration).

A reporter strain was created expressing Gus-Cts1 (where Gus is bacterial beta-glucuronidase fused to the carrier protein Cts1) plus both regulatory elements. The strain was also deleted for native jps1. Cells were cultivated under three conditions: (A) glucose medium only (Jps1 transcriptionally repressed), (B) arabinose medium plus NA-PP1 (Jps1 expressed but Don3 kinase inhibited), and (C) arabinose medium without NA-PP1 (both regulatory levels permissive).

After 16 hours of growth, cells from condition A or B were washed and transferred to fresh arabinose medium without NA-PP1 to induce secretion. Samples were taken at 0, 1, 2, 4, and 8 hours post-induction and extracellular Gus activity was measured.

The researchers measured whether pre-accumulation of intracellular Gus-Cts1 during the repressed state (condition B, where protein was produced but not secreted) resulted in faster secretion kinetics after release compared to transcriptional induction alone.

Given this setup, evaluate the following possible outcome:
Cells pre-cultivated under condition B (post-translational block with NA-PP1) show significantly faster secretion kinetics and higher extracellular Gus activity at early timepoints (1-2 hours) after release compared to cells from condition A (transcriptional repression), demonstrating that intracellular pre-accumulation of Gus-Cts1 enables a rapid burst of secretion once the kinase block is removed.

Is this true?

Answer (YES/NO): NO